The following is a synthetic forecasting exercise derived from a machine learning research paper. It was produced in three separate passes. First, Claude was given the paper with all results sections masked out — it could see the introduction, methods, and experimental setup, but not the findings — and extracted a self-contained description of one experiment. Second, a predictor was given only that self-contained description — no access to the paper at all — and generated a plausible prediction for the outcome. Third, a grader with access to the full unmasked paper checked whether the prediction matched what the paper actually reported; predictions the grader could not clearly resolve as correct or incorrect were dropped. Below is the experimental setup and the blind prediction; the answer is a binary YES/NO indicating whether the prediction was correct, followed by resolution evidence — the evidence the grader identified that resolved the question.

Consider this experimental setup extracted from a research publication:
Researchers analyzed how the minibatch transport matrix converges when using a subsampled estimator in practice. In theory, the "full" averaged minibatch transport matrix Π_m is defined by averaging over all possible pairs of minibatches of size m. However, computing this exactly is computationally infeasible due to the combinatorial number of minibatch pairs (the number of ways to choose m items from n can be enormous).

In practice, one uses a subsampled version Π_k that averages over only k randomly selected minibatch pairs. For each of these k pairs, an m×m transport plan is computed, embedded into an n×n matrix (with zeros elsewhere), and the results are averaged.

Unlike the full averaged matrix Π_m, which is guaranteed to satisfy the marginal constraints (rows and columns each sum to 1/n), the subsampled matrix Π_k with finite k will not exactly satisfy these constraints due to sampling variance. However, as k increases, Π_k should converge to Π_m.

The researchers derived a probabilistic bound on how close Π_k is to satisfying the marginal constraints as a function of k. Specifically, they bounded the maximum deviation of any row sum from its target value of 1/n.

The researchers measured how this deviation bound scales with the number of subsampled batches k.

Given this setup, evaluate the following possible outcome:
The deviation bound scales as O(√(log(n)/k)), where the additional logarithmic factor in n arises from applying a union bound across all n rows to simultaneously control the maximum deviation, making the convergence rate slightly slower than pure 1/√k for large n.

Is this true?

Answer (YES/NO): NO